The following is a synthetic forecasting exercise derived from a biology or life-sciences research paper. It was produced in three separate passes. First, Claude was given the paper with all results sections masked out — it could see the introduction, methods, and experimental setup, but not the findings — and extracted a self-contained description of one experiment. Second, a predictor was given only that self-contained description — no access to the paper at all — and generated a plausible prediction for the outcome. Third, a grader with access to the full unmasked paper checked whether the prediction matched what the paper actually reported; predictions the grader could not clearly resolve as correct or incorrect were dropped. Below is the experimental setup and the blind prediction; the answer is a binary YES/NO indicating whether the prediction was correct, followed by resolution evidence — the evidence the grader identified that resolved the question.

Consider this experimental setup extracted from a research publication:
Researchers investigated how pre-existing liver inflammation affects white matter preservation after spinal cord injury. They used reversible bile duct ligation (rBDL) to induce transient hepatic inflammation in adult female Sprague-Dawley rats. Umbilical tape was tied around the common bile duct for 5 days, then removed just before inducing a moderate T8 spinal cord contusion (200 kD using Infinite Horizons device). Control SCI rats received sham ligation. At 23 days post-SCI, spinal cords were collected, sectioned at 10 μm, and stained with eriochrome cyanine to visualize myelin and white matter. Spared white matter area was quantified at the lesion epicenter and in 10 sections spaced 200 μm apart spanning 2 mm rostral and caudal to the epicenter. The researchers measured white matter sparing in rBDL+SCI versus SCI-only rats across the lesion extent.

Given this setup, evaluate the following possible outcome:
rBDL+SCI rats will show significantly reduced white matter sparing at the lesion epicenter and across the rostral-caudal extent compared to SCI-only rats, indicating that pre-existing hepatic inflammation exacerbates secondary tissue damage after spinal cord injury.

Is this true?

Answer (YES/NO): YES